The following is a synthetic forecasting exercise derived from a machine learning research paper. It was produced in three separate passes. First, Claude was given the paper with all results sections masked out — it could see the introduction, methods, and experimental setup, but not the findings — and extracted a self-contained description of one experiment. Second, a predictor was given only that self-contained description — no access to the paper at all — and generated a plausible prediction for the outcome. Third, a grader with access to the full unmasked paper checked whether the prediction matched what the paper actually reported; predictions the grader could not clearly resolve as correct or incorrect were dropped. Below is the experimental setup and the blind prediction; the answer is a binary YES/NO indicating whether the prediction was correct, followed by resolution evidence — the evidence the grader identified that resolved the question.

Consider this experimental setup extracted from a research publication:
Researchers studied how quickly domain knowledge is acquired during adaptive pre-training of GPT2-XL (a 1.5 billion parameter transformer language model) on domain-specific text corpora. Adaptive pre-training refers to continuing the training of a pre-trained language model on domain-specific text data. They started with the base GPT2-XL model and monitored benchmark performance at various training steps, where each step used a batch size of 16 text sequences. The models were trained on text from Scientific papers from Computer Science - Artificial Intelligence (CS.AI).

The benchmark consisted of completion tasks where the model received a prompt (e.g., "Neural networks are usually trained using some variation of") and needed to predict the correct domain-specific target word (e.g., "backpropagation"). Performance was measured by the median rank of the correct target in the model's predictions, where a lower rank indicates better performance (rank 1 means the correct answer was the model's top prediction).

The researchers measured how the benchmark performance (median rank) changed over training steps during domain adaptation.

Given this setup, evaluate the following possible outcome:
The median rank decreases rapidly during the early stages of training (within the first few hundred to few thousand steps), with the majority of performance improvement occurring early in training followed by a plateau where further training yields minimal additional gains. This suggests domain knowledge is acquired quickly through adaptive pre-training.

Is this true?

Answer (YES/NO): YES